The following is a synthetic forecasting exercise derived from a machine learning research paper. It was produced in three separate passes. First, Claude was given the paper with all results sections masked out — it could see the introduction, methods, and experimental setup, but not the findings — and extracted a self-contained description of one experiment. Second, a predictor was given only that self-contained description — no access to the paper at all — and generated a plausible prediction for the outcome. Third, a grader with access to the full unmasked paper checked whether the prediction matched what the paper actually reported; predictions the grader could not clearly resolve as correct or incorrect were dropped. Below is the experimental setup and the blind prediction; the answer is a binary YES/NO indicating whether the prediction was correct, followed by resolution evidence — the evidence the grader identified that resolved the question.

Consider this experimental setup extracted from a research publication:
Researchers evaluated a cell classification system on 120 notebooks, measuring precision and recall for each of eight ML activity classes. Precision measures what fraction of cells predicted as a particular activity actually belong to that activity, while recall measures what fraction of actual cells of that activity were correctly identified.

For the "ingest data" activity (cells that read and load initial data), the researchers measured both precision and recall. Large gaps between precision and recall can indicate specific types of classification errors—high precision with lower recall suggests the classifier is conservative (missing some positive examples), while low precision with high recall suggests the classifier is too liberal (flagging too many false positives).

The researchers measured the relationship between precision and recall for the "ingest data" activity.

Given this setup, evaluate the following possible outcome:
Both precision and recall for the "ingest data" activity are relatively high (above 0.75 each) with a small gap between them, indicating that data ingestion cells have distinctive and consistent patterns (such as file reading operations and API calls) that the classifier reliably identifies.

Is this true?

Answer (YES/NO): YES